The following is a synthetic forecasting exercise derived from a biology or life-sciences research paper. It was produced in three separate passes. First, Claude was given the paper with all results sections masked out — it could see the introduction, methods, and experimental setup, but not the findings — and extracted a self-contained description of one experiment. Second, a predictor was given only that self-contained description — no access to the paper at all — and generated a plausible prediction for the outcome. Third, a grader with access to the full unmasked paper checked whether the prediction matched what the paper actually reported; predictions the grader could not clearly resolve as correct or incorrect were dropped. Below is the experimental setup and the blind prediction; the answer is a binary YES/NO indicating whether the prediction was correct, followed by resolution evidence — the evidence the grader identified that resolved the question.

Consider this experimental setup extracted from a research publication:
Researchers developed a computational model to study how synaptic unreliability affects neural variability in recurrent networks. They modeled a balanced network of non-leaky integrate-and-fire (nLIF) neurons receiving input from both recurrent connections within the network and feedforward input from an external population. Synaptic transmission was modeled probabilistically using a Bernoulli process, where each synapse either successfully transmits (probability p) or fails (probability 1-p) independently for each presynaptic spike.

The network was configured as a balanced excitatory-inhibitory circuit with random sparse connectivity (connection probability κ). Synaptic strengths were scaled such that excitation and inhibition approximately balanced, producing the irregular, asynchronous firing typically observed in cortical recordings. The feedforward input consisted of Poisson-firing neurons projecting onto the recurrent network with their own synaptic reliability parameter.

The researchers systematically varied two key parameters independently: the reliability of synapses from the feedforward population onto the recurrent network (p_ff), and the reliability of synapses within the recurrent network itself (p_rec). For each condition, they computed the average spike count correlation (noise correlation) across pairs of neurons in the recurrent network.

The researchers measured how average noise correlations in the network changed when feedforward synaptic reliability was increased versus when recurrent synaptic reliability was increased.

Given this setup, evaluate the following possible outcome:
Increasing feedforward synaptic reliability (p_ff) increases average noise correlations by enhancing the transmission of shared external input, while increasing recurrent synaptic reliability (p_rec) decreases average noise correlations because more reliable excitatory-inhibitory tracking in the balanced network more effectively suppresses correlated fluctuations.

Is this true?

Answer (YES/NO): YES